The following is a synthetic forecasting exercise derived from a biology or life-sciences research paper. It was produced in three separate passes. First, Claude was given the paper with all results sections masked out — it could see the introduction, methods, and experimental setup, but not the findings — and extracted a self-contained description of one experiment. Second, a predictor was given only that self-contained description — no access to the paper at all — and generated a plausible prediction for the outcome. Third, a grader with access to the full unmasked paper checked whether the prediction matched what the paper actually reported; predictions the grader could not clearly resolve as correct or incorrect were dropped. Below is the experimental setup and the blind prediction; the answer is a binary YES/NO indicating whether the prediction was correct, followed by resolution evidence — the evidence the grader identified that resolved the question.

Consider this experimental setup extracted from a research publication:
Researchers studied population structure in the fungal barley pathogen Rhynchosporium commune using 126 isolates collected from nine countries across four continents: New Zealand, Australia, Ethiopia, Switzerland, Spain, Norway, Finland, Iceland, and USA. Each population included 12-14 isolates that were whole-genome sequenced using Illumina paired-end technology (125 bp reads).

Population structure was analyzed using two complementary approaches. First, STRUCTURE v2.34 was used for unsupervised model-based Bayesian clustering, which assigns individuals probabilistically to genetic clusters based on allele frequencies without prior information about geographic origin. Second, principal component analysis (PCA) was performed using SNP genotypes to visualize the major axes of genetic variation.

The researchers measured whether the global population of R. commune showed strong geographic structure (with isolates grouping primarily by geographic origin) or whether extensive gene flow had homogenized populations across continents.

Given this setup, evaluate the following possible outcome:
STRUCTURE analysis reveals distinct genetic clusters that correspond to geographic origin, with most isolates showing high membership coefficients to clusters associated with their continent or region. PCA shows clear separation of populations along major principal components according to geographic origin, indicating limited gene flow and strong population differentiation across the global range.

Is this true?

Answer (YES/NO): NO